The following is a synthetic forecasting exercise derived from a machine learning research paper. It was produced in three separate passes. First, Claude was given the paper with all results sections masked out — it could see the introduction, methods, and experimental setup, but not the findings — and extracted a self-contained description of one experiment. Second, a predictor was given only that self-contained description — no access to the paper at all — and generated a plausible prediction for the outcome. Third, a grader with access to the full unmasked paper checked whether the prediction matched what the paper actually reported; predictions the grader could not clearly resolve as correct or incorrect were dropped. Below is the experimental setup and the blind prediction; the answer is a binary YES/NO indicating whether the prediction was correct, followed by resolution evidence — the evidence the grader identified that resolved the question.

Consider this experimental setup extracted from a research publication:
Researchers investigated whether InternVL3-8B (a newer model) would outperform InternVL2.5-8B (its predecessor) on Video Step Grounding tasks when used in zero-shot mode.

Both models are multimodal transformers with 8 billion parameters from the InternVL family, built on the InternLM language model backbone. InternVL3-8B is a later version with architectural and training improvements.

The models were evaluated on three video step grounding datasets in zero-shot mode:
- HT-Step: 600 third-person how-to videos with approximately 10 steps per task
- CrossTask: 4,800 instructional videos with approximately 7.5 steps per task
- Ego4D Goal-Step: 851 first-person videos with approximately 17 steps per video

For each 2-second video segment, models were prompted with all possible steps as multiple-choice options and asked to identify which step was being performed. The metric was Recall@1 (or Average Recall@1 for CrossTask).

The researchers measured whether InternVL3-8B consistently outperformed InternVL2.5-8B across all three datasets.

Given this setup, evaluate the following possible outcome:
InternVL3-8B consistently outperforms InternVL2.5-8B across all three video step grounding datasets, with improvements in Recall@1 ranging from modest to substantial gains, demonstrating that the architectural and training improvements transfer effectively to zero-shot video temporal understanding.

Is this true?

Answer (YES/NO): NO